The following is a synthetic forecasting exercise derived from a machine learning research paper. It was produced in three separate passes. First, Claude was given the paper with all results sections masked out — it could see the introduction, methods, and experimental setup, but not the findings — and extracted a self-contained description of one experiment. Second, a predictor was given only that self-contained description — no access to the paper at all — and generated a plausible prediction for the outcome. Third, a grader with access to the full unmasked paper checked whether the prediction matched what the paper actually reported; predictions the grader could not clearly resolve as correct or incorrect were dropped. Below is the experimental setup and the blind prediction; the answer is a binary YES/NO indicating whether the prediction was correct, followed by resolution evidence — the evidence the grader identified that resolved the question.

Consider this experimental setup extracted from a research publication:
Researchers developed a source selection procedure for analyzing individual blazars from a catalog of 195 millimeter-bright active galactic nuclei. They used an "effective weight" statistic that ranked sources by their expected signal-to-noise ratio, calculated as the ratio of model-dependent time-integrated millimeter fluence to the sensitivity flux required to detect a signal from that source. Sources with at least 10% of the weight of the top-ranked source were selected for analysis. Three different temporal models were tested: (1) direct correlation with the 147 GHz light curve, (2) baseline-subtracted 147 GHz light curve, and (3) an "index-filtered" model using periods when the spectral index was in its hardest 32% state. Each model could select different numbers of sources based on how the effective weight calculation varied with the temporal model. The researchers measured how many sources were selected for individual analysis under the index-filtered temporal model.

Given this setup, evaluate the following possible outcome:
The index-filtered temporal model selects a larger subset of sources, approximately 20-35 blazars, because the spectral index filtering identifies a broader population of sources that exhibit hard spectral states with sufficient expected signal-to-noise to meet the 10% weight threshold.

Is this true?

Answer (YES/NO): YES